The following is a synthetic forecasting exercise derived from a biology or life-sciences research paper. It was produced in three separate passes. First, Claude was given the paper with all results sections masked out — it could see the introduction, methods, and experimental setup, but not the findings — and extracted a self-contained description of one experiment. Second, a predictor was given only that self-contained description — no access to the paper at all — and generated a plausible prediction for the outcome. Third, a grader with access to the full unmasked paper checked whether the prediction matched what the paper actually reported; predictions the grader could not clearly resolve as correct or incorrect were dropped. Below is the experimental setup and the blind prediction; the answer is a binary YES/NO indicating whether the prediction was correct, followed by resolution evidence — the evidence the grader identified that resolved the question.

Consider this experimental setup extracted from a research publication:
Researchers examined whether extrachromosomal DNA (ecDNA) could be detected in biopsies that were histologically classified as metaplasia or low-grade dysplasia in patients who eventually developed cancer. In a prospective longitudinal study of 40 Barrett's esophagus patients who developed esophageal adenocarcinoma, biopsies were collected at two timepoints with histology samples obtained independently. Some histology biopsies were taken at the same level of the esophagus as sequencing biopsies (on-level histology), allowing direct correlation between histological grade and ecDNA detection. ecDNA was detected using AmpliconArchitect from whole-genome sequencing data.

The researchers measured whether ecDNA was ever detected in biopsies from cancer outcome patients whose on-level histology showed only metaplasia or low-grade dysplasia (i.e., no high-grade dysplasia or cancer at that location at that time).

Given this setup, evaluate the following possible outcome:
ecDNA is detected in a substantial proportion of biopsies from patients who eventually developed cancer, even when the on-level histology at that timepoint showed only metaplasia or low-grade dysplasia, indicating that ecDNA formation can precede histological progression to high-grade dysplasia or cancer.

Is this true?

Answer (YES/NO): NO